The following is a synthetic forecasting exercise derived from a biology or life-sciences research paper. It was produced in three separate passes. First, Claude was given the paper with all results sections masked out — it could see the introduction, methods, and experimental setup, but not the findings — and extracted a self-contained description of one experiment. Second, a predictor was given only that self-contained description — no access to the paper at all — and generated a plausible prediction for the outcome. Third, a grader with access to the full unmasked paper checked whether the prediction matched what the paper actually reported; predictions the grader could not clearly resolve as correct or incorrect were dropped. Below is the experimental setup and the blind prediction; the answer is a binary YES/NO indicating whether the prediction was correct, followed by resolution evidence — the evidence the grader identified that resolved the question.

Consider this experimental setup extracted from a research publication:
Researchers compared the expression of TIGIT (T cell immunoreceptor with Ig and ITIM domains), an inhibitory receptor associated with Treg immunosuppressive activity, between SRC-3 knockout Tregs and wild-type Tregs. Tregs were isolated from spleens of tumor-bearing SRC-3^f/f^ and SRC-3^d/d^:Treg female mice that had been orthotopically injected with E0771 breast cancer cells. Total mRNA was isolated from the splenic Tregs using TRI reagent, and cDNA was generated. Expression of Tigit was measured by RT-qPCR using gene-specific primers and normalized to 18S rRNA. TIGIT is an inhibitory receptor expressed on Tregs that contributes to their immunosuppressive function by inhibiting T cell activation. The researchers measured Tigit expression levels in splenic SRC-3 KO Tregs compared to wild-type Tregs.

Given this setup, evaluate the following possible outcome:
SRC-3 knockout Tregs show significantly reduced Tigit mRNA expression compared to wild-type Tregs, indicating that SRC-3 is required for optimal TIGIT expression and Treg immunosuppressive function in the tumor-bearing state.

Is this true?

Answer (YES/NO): YES